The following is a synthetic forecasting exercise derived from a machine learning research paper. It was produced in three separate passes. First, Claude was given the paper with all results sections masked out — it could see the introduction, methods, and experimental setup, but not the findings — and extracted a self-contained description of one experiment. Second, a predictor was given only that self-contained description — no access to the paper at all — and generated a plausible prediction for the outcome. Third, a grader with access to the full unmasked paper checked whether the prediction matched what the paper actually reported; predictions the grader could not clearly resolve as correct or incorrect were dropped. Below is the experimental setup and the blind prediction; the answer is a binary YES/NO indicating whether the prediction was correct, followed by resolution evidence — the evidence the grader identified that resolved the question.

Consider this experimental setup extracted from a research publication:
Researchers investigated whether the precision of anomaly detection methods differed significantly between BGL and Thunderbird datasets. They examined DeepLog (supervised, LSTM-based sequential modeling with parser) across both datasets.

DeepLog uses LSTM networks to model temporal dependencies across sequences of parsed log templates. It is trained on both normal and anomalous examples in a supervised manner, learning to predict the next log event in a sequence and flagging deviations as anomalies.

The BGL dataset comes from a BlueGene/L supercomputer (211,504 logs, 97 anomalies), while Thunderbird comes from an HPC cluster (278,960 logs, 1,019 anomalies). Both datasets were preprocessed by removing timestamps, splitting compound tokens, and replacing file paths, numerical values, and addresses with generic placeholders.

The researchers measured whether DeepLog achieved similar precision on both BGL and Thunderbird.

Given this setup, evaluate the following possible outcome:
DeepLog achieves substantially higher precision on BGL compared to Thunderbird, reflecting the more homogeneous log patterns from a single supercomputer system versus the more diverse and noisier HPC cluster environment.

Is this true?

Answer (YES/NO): NO